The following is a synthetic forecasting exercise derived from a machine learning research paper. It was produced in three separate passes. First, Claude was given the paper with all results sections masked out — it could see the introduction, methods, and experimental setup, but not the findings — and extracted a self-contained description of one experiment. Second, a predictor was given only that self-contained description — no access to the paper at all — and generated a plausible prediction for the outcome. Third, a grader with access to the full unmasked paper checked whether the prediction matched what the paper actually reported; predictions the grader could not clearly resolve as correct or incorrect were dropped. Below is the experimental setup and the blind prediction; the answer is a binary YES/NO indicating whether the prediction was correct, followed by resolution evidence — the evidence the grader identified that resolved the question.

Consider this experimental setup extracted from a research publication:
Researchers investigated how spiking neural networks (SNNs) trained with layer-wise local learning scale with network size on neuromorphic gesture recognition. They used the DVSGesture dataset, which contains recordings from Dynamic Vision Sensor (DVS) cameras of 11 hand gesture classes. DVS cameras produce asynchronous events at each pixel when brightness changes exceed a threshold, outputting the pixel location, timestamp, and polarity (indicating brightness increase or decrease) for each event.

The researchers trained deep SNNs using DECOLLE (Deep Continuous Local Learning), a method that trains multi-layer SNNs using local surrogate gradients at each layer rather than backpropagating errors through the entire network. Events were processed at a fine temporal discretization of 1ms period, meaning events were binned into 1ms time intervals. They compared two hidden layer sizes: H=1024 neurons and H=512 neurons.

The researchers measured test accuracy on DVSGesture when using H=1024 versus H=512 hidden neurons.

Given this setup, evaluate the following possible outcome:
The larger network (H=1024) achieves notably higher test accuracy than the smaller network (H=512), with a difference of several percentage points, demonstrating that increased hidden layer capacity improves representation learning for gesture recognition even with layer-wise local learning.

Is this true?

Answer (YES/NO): YES